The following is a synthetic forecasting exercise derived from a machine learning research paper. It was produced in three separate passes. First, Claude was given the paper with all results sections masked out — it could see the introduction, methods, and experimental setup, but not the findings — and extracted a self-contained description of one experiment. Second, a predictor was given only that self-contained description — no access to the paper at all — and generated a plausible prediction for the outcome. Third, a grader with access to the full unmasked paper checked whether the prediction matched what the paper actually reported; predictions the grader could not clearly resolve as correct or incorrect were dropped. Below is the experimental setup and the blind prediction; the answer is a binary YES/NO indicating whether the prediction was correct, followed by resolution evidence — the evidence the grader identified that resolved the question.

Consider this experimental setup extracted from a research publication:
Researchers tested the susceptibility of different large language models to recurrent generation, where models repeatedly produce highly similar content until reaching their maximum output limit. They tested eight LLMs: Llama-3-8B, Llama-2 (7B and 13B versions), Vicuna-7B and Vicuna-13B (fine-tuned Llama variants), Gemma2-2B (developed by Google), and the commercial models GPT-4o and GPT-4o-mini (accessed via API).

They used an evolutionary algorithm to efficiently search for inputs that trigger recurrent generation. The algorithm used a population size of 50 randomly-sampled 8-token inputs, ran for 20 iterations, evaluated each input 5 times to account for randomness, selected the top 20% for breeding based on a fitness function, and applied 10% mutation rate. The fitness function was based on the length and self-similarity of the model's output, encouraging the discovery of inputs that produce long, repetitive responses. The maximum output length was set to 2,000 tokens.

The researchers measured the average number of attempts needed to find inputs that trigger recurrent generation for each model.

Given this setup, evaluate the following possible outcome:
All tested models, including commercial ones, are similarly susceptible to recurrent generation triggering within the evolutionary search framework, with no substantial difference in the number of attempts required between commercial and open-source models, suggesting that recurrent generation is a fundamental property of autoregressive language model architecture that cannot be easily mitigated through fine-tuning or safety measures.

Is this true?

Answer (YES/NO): NO